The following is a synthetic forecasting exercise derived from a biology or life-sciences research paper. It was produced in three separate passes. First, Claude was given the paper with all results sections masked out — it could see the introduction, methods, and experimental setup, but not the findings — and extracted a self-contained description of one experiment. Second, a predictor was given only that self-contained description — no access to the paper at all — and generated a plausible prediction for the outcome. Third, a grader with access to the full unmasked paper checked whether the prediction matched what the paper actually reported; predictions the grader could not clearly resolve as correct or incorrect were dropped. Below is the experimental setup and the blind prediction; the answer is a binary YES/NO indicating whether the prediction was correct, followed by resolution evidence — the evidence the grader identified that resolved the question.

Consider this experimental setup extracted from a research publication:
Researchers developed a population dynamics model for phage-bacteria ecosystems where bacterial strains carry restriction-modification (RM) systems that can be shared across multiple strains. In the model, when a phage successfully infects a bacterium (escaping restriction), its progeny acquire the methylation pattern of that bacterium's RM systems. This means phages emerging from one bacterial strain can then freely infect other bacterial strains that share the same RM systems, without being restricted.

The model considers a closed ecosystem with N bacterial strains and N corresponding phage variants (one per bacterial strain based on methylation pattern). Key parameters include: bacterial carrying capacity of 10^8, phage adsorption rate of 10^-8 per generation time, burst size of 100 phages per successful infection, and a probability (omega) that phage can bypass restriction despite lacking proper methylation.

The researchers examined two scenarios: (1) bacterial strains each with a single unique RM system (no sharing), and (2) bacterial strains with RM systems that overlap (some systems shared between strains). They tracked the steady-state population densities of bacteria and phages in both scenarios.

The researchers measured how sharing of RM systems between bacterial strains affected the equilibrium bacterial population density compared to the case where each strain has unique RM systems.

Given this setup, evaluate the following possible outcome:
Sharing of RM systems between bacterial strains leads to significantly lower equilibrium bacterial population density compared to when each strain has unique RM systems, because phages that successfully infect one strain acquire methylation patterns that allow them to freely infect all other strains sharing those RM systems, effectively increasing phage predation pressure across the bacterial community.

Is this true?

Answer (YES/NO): NO